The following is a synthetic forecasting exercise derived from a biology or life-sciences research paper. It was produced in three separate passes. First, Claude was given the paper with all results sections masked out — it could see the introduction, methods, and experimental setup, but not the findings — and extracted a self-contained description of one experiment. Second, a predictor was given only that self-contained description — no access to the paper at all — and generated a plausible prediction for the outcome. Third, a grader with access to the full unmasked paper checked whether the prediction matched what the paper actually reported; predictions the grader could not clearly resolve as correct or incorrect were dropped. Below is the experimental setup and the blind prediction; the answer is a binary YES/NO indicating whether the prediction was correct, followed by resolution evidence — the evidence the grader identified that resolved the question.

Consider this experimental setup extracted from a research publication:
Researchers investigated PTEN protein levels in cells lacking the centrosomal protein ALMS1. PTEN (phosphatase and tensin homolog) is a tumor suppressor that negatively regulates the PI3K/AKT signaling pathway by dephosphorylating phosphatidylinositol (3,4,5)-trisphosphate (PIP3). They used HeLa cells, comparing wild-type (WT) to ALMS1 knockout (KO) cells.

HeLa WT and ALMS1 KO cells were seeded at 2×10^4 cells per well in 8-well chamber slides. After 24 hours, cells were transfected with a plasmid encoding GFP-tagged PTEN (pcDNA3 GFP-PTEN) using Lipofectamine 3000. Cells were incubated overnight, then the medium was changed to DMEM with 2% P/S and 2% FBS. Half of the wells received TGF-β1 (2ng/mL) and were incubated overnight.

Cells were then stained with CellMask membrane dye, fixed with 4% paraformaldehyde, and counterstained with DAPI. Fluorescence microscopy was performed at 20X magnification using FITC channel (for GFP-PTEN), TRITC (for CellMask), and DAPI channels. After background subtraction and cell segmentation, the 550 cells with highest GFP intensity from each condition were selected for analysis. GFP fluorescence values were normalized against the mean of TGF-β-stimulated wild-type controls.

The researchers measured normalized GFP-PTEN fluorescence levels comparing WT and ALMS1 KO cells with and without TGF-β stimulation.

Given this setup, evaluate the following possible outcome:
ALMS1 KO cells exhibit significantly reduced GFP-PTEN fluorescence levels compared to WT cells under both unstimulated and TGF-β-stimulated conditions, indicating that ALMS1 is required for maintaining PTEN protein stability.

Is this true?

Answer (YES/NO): YES